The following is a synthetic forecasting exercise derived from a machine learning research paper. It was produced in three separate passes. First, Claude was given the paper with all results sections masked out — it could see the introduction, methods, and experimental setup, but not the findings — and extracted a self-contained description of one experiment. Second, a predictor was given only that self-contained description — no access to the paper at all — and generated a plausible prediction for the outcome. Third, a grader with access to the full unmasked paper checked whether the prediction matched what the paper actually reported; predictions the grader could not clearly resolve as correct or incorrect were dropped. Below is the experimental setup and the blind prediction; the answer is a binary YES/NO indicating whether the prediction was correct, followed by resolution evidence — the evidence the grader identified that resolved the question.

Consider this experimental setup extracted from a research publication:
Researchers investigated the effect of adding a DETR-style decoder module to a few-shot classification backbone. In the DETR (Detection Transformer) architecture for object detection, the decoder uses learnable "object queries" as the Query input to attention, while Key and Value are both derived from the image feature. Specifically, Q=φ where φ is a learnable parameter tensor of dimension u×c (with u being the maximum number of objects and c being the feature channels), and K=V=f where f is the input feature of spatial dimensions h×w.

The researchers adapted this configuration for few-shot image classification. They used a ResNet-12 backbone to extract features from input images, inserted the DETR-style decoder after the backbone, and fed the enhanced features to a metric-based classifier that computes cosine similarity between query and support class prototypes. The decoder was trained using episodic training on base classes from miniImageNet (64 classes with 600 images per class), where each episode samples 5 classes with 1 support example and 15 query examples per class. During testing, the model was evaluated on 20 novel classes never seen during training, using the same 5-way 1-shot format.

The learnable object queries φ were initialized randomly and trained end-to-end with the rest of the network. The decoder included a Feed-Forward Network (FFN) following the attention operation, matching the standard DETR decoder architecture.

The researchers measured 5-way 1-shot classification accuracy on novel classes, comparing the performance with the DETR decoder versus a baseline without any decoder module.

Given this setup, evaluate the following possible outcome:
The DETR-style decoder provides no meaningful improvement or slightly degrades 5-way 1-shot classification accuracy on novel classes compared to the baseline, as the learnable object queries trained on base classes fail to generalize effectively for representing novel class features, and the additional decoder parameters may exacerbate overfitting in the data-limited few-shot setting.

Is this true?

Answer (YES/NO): NO